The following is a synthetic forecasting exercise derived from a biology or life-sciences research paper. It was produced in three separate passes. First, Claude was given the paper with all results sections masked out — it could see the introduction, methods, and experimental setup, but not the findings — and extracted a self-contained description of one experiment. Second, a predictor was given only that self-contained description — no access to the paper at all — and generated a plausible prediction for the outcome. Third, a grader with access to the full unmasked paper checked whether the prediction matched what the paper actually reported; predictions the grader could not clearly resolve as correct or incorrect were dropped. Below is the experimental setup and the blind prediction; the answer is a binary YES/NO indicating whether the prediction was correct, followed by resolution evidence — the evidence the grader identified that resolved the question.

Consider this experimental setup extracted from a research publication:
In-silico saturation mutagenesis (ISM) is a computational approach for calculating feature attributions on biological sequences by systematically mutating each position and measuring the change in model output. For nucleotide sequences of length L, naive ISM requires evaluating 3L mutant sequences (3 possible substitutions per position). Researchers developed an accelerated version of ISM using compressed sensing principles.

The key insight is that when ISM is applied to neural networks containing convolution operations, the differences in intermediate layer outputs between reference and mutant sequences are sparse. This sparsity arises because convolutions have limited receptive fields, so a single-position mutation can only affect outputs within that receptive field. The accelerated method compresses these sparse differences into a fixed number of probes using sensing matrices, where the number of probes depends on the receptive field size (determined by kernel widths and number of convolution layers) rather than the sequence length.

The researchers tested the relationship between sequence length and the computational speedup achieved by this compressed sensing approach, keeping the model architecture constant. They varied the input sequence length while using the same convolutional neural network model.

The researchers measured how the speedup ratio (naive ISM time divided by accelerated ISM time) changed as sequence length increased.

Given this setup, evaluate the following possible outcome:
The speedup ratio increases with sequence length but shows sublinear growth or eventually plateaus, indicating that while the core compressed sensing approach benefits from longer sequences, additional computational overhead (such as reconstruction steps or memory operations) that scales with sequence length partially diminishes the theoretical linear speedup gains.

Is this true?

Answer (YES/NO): NO